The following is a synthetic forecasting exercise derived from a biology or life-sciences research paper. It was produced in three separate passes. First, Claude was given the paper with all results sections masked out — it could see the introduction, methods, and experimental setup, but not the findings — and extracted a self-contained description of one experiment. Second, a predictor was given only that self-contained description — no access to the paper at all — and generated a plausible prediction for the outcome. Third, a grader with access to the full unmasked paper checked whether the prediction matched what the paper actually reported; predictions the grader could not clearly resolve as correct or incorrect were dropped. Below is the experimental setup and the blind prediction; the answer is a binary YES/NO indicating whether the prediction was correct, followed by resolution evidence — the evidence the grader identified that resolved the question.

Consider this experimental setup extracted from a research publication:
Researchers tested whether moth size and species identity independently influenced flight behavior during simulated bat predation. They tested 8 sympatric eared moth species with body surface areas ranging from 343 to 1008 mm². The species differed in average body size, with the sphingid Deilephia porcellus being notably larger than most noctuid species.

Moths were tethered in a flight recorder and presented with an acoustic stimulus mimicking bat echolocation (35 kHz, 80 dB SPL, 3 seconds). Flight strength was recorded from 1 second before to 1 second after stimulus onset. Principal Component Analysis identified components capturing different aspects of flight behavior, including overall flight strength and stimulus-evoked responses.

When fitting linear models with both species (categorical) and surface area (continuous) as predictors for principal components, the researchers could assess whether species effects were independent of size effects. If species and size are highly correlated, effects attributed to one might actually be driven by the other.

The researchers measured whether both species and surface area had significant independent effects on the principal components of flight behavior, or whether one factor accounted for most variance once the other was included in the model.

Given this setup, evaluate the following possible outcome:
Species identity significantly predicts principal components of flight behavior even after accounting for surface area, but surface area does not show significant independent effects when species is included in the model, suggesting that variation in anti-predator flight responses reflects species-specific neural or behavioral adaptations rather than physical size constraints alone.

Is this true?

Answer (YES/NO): YES